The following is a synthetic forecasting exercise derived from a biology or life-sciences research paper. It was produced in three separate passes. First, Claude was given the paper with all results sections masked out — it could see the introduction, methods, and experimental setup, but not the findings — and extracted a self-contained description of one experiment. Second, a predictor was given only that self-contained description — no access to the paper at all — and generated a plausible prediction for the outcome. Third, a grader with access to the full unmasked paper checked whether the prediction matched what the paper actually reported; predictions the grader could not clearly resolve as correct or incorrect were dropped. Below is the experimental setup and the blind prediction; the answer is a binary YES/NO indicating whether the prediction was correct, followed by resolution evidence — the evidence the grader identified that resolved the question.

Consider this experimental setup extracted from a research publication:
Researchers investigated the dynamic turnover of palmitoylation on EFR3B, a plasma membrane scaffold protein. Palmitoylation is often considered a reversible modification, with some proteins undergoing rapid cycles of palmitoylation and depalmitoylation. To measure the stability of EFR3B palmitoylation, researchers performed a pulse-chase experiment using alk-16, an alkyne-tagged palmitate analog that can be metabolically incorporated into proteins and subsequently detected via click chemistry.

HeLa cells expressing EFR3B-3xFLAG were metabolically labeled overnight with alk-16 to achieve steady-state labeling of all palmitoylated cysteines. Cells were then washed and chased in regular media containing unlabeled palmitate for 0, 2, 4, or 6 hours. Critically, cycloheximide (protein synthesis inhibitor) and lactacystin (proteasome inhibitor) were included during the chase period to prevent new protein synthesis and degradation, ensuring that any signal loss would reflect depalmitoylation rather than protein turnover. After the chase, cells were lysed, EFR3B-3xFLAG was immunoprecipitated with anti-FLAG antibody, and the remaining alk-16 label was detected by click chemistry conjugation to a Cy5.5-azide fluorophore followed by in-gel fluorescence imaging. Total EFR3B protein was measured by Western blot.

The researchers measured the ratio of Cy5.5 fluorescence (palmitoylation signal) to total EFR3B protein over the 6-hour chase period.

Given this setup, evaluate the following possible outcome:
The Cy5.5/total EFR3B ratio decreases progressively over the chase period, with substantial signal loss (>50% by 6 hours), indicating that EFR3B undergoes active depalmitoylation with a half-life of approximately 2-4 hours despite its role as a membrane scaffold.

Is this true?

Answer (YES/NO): NO